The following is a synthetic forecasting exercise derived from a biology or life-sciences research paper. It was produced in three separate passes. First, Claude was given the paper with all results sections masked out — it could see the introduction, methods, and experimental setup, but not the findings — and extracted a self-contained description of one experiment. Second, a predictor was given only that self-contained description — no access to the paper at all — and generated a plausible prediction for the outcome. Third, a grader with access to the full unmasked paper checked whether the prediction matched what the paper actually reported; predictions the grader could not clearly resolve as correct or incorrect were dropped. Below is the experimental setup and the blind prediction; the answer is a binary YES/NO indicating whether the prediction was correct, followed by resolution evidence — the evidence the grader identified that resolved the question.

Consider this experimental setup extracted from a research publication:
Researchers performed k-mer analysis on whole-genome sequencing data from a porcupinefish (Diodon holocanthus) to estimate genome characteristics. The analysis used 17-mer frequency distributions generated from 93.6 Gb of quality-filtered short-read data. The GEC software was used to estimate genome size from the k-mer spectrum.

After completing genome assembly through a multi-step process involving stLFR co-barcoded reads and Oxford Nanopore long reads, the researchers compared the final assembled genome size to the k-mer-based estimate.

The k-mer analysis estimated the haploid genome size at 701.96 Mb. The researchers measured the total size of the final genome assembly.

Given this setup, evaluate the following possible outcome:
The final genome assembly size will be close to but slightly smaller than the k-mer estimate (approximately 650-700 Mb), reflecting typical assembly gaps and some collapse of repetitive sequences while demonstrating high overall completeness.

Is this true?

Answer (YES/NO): YES